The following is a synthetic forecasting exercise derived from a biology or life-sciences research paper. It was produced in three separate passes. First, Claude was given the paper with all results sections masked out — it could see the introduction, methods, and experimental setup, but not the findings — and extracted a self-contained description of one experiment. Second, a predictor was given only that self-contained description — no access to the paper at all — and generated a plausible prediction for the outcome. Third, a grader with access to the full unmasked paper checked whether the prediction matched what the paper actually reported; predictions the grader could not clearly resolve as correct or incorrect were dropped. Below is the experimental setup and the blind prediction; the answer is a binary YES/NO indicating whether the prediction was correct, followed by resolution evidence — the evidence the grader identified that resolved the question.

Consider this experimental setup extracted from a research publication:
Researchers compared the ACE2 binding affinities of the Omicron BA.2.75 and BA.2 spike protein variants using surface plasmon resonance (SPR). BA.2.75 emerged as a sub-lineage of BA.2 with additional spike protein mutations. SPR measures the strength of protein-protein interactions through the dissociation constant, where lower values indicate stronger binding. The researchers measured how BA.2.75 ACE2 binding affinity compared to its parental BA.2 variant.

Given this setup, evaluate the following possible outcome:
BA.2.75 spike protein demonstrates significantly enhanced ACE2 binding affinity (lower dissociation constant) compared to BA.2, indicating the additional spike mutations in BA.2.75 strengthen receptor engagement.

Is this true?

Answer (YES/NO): YES